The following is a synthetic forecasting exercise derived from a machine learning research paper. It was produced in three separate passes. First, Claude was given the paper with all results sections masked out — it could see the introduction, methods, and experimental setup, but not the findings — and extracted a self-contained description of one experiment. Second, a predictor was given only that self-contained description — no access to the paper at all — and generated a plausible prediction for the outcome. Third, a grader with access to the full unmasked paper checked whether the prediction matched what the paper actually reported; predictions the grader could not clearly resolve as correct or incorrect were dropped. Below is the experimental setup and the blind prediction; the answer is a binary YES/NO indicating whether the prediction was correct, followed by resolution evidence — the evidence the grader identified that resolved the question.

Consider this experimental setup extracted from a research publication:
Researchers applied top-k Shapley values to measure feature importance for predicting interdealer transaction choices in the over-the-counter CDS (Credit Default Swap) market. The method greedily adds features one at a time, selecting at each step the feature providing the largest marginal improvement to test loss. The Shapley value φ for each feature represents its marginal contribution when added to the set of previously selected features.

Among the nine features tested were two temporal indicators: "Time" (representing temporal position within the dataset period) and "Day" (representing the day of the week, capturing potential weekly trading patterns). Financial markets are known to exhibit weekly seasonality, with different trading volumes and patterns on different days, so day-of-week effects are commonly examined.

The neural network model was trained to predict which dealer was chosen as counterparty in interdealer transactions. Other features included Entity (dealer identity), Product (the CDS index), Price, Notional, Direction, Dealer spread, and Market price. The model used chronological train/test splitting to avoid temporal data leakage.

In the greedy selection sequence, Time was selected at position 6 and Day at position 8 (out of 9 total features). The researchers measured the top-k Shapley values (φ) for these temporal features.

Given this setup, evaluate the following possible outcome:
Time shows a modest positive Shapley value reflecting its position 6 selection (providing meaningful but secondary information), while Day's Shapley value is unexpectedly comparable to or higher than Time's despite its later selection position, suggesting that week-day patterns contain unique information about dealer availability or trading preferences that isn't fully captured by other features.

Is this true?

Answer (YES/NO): NO